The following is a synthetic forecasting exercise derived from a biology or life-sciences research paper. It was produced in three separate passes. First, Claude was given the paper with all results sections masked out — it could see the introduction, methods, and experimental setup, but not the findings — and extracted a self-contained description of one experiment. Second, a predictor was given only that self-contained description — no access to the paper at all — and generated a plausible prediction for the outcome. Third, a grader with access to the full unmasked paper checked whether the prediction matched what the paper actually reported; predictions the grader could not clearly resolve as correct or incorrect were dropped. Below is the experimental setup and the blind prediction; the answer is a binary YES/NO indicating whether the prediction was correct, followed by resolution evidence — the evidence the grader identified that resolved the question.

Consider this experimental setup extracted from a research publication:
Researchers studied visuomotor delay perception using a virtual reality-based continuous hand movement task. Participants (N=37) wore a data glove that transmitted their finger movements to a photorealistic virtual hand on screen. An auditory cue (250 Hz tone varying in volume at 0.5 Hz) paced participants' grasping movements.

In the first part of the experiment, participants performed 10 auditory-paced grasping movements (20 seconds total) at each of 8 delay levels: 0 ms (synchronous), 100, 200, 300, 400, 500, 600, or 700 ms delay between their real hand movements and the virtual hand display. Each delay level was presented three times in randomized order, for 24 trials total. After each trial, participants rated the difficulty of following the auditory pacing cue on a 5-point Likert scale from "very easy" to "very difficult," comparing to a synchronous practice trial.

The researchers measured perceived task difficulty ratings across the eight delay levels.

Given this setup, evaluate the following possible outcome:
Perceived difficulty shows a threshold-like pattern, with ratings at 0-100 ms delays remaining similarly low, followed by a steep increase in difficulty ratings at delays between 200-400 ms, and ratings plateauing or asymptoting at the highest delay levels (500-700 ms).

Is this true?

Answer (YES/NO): NO